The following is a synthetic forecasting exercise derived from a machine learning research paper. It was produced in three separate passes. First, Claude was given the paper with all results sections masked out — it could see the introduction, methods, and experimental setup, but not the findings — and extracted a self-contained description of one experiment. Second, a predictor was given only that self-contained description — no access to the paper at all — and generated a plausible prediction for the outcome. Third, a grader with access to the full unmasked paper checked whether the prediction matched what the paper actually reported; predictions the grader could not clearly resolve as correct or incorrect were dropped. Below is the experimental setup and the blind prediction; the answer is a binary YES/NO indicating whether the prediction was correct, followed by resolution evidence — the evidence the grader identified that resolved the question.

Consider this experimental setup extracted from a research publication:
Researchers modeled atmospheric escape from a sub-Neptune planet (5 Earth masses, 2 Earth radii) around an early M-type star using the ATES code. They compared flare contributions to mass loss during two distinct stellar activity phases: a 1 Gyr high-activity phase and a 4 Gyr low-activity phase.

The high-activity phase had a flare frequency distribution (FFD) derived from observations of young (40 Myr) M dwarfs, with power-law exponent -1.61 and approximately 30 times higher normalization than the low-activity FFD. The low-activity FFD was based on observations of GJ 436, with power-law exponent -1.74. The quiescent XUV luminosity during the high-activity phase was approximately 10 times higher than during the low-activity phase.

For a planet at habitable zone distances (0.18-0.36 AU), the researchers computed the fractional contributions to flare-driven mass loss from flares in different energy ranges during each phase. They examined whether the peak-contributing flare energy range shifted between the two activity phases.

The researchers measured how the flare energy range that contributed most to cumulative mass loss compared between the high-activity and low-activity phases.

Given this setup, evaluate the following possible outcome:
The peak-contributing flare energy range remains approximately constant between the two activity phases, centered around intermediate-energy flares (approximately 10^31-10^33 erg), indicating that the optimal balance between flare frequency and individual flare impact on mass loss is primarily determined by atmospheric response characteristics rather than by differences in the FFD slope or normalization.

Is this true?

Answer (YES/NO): NO